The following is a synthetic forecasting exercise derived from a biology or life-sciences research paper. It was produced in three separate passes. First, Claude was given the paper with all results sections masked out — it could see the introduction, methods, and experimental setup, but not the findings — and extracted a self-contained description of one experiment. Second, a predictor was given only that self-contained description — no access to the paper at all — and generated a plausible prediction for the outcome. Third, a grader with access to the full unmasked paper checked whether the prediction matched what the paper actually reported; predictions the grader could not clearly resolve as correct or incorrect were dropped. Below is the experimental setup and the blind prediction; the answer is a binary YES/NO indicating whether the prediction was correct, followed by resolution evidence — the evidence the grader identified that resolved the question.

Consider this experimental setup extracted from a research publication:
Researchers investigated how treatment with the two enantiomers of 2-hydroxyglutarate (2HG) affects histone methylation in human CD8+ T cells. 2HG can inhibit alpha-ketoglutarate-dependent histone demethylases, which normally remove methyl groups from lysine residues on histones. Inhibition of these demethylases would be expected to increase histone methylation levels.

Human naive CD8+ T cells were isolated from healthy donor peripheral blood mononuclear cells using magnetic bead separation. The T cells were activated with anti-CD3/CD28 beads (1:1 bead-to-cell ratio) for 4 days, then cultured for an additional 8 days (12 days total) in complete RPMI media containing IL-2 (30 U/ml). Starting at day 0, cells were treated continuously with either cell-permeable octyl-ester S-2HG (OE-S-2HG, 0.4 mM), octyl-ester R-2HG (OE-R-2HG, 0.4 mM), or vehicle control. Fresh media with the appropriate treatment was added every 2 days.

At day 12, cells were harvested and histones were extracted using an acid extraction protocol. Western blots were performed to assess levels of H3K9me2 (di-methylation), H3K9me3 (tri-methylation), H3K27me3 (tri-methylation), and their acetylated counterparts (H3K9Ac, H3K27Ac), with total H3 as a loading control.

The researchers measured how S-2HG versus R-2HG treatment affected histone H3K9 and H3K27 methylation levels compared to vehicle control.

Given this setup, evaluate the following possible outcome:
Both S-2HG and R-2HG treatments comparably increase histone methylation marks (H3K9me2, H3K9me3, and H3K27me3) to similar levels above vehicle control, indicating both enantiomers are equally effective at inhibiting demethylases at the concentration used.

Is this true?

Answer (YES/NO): NO